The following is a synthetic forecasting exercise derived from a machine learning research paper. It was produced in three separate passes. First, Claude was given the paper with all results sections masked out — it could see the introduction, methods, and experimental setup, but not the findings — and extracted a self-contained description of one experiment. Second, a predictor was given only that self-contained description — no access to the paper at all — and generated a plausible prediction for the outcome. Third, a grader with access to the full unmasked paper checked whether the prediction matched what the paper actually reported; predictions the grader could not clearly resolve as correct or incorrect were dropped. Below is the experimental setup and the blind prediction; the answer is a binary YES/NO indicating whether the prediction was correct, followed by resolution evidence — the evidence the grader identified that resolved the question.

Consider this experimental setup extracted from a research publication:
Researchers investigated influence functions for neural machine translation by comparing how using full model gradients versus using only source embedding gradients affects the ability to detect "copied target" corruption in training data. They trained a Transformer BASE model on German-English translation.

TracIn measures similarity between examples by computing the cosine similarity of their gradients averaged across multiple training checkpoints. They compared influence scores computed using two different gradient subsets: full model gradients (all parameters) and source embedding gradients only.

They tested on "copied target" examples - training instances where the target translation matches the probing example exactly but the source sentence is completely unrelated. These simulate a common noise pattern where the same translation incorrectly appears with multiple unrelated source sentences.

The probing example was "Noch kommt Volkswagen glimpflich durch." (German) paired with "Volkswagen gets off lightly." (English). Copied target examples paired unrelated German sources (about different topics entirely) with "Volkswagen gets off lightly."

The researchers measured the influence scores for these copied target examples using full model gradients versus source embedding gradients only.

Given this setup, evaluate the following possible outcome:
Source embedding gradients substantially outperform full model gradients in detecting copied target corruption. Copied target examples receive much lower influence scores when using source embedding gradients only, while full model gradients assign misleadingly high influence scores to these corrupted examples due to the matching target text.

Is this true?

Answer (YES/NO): YES